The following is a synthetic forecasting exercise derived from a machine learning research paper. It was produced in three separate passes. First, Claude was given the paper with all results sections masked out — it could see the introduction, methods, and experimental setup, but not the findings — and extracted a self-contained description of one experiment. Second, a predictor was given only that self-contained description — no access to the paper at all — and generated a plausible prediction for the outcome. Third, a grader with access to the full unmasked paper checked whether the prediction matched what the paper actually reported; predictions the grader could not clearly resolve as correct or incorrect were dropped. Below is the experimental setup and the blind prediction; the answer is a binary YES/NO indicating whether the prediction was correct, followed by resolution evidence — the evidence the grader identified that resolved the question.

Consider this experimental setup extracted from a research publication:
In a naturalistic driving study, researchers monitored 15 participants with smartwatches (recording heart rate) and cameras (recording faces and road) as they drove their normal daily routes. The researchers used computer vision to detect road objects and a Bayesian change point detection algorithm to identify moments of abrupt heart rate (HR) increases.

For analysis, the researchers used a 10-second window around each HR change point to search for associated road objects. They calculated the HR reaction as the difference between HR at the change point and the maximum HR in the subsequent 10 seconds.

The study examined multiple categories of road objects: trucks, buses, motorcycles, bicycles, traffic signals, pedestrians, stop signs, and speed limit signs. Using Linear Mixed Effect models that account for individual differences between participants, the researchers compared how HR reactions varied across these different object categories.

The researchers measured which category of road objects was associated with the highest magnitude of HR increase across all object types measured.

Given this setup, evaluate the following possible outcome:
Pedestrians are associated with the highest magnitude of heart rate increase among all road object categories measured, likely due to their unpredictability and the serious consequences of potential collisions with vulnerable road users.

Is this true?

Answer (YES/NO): NO